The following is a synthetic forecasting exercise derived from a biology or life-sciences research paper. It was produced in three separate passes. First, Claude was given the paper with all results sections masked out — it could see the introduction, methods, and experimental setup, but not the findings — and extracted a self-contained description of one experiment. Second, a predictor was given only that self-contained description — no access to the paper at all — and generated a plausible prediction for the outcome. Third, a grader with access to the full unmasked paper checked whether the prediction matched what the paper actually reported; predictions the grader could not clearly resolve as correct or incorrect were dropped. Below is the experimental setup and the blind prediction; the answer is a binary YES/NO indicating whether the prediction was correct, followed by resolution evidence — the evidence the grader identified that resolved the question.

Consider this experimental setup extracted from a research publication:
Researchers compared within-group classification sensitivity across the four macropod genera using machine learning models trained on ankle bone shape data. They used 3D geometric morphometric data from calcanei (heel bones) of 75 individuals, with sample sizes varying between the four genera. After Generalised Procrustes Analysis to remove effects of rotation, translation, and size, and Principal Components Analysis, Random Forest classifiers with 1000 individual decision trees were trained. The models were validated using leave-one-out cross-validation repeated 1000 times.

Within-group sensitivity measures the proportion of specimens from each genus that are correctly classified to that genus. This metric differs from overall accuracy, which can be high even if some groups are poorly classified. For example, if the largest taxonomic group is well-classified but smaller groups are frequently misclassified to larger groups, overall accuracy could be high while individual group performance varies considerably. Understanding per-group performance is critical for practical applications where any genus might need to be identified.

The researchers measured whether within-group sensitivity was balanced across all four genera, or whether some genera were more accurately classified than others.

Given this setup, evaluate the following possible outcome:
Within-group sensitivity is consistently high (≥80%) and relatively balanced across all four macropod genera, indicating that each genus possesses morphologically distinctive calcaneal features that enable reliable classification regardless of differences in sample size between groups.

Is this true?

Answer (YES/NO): NO